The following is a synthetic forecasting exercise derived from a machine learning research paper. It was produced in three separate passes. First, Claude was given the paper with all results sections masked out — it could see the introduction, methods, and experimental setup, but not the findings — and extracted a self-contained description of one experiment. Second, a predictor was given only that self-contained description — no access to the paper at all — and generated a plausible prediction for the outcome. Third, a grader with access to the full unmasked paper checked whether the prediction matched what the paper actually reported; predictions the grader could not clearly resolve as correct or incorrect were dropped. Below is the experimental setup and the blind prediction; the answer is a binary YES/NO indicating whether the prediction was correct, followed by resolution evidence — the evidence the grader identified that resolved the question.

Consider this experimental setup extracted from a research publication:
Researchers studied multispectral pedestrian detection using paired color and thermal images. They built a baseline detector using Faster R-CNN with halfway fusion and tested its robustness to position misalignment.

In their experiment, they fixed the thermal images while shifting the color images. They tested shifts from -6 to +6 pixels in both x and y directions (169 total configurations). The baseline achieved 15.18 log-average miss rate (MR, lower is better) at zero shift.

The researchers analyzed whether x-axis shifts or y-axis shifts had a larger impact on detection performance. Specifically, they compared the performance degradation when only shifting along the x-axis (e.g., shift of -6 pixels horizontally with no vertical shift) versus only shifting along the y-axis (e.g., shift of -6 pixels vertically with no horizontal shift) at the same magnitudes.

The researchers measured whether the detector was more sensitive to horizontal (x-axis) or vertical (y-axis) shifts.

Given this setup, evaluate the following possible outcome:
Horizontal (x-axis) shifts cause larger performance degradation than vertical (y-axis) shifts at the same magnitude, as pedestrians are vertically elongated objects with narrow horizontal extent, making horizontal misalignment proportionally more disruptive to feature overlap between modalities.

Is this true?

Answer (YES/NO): YES